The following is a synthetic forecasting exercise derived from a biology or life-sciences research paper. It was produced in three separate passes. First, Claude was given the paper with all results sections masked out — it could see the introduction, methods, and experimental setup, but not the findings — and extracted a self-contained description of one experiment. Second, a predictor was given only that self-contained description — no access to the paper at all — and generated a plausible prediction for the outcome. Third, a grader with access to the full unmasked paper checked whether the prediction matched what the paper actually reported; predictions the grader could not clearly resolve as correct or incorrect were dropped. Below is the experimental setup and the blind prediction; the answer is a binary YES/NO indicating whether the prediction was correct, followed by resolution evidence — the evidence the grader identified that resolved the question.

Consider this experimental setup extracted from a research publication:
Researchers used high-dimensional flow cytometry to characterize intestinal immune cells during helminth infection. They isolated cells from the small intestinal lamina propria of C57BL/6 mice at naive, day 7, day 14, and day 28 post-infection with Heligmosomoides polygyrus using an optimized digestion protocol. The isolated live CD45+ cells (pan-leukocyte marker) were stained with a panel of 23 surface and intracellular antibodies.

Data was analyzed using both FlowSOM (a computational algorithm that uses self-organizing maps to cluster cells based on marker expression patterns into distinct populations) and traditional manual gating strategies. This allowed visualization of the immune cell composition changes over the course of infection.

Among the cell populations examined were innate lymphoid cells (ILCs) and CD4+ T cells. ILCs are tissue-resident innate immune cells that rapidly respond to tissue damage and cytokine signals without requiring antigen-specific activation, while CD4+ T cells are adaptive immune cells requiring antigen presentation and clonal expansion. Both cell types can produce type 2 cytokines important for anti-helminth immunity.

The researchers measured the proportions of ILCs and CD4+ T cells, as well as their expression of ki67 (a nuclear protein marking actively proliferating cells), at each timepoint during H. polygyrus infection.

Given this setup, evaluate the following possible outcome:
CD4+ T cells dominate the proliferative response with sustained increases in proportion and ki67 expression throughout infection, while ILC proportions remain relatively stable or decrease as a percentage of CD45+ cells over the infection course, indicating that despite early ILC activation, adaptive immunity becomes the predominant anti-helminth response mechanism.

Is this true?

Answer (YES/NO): NO